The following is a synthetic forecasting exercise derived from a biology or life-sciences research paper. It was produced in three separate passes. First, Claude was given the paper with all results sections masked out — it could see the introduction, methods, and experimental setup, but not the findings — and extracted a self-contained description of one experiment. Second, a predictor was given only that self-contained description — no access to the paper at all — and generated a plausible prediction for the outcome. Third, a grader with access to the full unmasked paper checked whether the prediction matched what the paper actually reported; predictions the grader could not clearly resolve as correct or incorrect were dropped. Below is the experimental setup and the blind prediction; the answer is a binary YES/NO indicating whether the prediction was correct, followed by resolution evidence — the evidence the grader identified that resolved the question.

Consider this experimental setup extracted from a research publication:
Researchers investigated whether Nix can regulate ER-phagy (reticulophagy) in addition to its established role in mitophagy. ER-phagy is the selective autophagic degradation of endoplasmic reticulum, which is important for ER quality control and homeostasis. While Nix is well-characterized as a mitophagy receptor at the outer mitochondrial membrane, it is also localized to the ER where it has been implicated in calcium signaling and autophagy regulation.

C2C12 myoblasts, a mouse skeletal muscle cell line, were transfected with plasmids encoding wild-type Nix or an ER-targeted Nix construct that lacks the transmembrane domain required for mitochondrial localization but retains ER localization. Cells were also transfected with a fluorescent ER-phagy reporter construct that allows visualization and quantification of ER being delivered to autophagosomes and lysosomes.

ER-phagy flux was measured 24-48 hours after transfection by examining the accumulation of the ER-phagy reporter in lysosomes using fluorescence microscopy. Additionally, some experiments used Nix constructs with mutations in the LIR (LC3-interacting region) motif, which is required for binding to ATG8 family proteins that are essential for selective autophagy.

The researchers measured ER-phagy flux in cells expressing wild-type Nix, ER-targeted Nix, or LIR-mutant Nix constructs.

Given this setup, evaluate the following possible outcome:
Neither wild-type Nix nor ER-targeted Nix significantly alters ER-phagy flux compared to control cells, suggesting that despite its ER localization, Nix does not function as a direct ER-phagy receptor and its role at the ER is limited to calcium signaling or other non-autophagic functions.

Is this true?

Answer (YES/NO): NO